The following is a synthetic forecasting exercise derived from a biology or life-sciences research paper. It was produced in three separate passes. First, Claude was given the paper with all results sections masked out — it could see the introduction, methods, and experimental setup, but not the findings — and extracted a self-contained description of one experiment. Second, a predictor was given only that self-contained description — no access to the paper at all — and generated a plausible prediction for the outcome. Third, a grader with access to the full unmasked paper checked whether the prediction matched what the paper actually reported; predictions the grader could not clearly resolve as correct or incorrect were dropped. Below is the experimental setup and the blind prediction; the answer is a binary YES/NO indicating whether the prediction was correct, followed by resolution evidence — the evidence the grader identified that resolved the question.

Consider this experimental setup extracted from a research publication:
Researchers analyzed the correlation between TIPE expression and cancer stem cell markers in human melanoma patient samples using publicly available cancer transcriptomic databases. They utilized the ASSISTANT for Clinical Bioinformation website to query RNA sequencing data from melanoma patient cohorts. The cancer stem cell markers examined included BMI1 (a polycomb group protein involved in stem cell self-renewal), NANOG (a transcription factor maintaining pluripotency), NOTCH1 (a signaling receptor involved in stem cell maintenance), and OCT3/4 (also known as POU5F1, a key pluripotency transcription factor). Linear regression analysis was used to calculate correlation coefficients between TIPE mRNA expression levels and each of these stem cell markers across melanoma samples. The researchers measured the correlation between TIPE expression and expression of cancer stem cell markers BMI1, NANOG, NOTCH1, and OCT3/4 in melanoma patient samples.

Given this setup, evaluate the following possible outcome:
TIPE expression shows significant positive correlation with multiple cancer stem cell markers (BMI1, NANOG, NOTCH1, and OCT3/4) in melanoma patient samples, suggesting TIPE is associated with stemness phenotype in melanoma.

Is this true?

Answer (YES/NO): YES